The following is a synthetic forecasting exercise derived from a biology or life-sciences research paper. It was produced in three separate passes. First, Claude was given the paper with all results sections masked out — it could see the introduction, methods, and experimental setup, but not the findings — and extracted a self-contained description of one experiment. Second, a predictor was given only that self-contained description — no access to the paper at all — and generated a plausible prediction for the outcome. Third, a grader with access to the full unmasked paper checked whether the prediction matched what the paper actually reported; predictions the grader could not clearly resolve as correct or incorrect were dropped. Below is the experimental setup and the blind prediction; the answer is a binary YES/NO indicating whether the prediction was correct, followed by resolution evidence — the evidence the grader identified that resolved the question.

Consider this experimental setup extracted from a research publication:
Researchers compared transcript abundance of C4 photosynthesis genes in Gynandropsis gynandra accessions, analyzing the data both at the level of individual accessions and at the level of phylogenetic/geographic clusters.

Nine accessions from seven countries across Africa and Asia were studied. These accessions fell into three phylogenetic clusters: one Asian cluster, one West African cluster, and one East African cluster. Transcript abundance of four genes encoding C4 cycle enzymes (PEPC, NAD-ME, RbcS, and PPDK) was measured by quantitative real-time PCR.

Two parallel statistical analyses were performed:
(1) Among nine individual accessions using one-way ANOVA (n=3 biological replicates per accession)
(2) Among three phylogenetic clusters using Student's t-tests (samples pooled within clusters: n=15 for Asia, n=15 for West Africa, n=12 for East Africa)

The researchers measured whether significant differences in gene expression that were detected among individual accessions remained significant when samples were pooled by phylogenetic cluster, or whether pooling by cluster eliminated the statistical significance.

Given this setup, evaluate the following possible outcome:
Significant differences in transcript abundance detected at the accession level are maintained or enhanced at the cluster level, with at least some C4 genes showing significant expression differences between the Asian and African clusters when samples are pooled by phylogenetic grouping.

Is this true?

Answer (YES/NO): YES